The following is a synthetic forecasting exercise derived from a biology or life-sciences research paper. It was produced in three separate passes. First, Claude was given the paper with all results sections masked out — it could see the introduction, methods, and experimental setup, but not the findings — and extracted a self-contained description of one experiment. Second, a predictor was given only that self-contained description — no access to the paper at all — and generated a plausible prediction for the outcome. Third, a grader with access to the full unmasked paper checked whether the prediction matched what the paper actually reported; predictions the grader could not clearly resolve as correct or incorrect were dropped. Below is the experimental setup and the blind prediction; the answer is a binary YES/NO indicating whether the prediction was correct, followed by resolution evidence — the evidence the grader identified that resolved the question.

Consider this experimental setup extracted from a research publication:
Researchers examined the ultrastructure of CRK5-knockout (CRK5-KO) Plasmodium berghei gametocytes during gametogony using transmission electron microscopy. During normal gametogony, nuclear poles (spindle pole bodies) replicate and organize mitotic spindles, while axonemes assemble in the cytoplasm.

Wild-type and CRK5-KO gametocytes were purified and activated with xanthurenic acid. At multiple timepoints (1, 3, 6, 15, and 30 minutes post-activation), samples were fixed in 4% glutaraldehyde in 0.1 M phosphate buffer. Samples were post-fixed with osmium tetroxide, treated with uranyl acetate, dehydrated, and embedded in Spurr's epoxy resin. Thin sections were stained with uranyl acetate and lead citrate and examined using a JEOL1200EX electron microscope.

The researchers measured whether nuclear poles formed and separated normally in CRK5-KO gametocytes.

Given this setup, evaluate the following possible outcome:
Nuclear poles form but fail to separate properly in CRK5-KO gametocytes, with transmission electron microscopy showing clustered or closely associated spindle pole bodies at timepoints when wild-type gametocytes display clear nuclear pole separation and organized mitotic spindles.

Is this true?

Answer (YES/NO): NO